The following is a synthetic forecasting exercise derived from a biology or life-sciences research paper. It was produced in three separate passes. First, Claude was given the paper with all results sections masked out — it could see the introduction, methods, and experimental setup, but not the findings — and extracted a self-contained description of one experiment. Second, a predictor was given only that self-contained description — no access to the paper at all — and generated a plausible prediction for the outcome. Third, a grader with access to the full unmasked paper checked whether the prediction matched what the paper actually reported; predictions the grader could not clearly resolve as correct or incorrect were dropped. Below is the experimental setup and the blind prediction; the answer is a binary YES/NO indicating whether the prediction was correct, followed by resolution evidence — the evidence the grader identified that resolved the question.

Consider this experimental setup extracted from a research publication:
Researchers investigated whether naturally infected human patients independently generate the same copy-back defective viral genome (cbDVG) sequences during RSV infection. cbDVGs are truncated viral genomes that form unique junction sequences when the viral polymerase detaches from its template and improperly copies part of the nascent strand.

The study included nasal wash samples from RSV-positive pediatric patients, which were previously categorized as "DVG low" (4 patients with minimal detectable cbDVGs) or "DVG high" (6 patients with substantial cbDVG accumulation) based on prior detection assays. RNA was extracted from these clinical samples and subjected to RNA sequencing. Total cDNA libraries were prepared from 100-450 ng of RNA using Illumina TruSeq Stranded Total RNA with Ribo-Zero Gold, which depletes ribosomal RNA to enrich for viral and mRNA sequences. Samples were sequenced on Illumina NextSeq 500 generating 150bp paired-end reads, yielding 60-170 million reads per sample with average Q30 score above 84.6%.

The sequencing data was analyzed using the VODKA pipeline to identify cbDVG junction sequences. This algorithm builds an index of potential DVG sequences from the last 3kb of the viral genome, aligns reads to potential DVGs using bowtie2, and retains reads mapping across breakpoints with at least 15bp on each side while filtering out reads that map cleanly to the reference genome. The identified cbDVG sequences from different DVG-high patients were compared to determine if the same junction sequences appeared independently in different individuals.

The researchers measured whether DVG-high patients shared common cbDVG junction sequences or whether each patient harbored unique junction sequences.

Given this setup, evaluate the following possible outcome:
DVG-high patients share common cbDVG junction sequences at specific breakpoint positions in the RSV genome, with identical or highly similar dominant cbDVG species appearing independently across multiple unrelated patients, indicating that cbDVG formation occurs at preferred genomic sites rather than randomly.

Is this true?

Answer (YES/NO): YES